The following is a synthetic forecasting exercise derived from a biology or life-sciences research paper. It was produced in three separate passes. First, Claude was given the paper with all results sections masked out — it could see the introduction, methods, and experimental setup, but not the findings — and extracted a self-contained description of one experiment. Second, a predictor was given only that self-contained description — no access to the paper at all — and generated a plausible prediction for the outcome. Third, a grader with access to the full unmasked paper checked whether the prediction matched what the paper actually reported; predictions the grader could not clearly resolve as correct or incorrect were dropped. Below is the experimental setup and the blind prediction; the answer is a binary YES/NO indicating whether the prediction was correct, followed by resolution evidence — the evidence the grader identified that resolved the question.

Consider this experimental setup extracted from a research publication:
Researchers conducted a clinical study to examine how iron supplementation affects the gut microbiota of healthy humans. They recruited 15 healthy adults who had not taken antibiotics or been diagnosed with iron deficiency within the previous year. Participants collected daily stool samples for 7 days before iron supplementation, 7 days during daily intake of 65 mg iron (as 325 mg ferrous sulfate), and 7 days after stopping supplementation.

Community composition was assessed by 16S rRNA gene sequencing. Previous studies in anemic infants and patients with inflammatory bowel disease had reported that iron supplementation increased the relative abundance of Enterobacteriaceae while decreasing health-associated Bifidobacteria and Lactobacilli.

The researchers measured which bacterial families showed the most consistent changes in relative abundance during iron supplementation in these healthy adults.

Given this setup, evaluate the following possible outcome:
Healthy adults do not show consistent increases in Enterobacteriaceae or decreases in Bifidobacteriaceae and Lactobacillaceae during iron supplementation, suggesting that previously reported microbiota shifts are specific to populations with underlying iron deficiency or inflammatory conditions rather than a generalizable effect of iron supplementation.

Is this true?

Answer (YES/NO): YES